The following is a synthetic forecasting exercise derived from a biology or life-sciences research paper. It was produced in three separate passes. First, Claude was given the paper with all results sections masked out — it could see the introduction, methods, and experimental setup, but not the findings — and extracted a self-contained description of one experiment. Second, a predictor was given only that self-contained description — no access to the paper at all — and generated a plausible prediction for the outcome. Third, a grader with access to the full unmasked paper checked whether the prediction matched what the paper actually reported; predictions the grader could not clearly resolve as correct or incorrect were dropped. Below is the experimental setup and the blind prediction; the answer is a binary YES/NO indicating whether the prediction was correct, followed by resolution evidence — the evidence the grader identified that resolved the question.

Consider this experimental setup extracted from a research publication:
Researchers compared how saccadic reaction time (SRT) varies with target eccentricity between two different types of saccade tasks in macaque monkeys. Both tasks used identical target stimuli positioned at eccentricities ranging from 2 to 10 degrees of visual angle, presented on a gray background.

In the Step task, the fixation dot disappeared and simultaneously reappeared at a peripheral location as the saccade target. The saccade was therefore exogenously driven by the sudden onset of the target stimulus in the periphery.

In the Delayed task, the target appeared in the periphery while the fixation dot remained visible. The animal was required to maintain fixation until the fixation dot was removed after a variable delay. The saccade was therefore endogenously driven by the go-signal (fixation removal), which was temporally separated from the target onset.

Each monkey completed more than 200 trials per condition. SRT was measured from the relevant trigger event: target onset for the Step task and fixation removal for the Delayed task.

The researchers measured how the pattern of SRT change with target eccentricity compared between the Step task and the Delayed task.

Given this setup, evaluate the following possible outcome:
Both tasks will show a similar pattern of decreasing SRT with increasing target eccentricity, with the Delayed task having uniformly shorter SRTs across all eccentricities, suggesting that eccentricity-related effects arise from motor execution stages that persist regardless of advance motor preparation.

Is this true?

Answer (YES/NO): NO